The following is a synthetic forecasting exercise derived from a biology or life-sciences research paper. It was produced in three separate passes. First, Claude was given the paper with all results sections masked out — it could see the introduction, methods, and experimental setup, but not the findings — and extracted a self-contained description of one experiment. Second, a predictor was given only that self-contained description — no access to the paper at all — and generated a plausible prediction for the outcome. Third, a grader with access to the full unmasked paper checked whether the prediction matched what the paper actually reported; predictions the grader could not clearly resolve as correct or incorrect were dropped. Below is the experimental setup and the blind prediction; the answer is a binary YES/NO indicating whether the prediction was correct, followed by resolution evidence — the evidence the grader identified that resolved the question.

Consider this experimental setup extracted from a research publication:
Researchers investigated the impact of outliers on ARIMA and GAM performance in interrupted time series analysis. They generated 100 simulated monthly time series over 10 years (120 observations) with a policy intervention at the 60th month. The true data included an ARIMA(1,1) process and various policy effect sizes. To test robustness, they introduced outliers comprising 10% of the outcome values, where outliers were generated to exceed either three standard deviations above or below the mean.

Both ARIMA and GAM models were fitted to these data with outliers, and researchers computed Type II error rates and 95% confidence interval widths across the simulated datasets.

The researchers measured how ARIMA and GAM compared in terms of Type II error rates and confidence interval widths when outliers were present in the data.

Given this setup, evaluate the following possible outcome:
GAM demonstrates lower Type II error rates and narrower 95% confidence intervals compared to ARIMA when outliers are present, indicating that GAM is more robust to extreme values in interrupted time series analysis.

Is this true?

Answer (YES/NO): NO